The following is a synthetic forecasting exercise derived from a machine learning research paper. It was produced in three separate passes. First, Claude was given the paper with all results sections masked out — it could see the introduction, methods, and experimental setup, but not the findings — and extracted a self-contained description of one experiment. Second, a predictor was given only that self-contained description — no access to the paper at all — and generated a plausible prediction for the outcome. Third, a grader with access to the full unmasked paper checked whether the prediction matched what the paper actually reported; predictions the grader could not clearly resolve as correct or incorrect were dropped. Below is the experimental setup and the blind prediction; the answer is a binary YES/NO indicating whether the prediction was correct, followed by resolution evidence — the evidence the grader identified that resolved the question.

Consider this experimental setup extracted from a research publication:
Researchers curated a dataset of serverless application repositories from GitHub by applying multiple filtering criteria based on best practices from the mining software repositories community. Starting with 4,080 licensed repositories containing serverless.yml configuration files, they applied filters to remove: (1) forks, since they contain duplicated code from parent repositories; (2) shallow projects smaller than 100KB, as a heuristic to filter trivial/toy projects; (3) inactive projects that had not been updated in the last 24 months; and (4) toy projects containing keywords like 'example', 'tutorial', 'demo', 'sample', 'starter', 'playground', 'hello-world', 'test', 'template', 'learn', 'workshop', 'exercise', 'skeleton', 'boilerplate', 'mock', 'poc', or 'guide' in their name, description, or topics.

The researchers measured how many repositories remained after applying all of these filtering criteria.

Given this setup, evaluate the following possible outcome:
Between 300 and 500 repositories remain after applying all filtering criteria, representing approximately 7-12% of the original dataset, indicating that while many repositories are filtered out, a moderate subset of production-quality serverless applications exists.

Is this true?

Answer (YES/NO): NO